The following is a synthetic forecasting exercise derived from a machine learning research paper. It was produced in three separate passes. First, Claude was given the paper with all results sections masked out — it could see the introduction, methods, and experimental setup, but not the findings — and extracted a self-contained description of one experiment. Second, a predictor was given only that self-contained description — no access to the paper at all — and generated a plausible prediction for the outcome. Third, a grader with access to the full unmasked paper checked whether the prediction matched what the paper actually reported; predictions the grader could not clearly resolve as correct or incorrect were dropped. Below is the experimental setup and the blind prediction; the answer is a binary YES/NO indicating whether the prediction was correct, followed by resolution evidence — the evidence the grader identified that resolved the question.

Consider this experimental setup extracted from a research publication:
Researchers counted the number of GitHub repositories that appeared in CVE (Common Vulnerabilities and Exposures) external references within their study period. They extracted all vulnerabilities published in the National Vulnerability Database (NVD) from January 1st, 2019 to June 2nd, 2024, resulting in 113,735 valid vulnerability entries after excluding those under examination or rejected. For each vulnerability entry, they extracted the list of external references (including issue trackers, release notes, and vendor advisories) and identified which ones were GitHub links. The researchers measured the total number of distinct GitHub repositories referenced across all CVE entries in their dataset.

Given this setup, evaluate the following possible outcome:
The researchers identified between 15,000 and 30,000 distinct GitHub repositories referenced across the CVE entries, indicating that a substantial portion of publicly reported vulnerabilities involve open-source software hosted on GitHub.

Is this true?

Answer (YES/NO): NO